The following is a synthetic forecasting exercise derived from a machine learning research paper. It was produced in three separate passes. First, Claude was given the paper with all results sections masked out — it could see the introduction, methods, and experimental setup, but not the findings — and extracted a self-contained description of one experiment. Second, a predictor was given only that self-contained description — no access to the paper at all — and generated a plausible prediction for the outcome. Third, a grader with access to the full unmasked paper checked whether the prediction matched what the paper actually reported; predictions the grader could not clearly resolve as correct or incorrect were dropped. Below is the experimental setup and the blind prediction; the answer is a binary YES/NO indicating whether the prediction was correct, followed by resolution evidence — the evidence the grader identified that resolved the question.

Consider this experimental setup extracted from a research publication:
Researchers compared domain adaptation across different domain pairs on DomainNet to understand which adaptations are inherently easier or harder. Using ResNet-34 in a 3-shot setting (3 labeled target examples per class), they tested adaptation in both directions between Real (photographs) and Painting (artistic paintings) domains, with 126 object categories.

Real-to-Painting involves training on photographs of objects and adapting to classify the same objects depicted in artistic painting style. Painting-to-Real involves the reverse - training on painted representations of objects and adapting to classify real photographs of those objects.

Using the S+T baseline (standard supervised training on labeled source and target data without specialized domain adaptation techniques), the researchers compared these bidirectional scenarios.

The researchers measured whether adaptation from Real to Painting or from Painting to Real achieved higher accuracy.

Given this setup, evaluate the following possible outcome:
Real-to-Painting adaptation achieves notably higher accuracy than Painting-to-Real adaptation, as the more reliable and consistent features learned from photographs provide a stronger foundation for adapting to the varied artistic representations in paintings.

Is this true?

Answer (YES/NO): NO